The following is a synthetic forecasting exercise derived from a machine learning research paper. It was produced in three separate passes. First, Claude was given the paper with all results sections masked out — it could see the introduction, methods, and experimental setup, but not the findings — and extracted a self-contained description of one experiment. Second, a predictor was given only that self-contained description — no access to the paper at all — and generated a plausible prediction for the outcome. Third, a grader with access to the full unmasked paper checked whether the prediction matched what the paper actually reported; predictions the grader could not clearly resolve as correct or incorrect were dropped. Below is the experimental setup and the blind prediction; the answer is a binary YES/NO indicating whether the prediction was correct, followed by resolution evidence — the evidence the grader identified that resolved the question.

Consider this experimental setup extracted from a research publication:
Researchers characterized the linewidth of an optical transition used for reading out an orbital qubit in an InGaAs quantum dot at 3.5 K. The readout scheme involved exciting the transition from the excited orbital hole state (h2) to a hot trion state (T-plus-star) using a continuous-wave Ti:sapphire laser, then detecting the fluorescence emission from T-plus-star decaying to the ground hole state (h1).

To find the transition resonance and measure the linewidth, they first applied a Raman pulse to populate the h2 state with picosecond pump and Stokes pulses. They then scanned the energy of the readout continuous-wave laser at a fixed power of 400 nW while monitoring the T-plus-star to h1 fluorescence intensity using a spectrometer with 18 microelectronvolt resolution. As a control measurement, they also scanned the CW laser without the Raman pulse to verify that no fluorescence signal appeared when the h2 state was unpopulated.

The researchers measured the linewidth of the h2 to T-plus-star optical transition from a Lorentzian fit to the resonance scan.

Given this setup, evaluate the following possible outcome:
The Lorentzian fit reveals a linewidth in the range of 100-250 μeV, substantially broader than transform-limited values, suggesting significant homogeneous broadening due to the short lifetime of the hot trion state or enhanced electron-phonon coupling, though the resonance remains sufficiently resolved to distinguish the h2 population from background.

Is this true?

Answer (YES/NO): NO